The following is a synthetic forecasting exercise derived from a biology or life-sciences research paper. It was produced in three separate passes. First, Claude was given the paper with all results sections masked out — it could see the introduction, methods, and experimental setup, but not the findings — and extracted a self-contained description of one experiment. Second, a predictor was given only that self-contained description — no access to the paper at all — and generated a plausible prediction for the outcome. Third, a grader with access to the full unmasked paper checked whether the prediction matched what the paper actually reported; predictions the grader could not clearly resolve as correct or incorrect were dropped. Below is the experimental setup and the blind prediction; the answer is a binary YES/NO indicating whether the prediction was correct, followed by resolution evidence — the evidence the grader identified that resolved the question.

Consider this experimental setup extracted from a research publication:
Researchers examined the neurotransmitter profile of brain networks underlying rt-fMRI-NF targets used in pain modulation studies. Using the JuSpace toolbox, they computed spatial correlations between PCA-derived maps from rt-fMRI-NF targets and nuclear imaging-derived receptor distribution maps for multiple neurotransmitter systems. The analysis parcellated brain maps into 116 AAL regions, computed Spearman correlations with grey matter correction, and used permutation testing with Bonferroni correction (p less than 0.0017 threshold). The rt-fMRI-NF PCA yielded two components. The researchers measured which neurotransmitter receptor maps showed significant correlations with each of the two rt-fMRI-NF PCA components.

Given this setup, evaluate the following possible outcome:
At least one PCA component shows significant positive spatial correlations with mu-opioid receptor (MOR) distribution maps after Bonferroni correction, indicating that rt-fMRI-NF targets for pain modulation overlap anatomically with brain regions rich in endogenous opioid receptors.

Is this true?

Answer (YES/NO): NO